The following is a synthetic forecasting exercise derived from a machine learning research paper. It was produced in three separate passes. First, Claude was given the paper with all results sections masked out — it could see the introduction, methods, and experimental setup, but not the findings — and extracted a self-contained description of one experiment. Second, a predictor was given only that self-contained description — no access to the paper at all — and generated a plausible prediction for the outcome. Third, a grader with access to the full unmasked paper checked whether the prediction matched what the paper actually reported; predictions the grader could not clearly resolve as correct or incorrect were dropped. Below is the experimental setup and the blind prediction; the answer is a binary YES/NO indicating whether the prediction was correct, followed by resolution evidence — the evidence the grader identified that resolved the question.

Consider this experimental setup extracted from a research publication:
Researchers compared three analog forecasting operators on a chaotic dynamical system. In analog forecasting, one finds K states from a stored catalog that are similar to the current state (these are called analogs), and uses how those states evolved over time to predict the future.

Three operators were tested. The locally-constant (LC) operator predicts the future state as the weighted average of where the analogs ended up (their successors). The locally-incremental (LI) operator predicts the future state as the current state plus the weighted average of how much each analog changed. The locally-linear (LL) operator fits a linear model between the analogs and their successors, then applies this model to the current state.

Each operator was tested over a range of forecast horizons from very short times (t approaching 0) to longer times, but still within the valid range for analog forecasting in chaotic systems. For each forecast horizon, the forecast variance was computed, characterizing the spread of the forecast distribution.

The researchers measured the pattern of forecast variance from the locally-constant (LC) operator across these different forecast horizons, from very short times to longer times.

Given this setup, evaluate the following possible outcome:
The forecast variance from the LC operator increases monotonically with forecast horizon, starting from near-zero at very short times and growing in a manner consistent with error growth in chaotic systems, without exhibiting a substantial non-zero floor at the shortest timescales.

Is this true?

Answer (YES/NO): NO